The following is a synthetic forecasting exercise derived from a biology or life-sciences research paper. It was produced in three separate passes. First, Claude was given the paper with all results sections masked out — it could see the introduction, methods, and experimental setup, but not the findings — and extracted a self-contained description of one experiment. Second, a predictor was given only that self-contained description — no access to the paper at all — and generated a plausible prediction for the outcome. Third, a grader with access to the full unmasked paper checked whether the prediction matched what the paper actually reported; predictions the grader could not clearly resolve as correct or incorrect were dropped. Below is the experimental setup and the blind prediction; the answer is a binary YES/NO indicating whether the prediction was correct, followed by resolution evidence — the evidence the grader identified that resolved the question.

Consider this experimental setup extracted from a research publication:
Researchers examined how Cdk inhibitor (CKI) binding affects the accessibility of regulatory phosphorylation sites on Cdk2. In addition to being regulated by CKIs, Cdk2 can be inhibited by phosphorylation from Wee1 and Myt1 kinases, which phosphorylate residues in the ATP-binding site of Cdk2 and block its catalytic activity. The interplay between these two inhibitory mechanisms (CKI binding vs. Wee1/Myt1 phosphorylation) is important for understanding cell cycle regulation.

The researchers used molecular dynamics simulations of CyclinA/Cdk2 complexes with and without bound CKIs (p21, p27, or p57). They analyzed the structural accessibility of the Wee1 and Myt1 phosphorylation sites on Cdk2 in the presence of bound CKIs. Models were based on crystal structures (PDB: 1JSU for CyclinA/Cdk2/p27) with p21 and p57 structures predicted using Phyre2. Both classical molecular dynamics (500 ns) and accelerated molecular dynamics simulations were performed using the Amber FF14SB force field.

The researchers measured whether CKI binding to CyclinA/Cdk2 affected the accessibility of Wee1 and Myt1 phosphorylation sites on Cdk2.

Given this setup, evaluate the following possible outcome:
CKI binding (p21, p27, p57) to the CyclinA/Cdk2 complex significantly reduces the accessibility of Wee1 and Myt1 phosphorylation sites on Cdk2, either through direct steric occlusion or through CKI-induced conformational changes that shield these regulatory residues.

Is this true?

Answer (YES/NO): YES